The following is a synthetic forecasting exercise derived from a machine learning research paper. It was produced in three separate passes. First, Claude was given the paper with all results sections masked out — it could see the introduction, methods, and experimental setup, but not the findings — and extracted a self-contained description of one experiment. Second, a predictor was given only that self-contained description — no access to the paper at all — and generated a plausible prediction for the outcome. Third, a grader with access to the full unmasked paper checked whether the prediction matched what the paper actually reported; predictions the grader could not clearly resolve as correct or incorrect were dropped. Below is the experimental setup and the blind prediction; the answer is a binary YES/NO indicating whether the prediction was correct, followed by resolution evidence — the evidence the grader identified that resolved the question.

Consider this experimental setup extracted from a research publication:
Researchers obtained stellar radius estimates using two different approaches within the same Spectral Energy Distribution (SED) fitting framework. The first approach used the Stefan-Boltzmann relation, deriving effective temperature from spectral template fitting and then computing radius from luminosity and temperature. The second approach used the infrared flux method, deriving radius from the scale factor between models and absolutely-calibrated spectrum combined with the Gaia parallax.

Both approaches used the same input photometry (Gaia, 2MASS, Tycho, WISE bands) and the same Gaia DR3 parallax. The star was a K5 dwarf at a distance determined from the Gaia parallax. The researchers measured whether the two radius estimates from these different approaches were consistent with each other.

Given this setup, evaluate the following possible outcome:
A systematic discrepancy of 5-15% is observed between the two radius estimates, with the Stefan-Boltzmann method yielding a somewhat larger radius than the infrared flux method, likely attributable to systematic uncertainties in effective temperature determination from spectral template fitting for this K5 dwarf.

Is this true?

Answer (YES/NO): NO